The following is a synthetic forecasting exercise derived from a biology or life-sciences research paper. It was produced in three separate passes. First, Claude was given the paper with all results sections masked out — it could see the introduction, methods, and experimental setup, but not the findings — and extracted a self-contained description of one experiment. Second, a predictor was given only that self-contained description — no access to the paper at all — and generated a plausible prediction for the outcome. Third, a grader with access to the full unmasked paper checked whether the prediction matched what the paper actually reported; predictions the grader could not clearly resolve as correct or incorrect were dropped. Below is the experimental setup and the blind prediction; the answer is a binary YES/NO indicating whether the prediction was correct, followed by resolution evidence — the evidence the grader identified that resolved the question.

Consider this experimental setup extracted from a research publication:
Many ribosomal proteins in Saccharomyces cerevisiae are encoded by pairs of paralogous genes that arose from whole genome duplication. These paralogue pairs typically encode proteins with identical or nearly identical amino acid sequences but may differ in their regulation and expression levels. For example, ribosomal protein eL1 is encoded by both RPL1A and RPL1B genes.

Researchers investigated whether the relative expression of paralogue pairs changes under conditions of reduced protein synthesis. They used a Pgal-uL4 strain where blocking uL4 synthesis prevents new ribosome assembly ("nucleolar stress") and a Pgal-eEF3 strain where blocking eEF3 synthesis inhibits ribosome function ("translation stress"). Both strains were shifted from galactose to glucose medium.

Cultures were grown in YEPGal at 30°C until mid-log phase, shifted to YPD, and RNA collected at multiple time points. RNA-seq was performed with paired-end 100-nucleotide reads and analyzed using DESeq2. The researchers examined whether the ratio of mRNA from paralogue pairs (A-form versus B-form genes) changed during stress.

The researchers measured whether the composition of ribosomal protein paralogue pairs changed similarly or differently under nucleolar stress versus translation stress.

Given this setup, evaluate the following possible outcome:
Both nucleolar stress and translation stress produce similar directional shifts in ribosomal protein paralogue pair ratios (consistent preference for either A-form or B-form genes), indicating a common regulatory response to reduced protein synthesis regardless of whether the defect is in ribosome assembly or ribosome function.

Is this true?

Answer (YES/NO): NO